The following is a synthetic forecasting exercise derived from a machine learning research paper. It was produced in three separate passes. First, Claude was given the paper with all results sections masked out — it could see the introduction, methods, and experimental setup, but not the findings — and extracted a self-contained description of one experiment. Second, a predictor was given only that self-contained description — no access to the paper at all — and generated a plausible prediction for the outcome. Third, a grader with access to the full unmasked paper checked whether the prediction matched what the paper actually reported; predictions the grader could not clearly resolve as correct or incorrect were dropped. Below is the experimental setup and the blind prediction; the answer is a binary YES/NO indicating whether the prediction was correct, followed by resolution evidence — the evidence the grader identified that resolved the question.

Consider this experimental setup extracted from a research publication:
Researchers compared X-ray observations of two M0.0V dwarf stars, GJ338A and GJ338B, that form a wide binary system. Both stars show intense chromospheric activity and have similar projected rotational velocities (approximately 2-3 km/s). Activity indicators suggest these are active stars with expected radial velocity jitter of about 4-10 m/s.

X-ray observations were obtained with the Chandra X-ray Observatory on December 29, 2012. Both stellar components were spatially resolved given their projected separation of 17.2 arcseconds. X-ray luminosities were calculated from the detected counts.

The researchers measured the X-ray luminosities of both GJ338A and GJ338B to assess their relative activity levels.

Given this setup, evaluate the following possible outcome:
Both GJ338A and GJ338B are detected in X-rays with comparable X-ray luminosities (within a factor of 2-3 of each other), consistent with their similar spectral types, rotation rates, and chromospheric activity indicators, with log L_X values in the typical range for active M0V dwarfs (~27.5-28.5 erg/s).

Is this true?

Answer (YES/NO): YES